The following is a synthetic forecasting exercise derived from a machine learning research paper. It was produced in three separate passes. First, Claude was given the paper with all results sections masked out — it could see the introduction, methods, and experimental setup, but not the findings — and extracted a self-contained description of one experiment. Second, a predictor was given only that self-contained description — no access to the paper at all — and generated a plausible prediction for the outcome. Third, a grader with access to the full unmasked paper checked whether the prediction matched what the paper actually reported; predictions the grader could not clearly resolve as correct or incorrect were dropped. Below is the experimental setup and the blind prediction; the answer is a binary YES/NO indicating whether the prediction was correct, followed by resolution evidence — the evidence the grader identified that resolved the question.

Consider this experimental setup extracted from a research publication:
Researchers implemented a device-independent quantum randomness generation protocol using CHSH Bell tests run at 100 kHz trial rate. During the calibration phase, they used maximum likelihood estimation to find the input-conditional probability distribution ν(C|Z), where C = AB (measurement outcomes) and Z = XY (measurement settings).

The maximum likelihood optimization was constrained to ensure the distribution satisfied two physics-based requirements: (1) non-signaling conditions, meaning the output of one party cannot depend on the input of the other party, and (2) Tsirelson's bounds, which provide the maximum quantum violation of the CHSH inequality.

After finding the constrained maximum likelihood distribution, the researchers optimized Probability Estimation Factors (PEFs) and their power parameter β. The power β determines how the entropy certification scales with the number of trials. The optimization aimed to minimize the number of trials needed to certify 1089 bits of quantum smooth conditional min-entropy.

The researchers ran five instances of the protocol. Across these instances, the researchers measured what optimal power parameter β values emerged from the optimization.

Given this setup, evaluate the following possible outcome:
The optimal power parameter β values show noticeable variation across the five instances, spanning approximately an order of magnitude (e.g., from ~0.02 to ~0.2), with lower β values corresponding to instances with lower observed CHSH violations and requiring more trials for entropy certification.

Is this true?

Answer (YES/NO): NO